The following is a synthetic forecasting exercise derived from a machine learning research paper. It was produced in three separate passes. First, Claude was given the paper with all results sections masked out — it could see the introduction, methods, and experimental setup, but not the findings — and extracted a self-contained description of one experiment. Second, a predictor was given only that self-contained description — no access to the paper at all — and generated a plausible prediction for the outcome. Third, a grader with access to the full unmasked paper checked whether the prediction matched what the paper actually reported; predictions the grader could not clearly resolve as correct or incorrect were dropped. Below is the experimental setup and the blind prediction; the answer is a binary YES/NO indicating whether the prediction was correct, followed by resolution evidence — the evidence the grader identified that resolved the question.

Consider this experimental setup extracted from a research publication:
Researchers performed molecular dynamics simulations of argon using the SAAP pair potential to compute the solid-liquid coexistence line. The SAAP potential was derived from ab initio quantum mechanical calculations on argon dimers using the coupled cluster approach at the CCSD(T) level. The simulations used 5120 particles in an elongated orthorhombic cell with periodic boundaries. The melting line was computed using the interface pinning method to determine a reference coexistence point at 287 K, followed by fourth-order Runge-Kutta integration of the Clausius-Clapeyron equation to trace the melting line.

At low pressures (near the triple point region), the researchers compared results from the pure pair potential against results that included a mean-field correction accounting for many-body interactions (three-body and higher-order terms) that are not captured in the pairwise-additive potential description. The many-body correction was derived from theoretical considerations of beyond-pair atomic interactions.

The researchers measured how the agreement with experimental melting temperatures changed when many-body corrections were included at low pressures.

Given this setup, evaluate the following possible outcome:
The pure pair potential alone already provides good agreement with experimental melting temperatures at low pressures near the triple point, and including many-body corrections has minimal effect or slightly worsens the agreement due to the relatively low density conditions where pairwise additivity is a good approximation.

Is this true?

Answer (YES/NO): NO